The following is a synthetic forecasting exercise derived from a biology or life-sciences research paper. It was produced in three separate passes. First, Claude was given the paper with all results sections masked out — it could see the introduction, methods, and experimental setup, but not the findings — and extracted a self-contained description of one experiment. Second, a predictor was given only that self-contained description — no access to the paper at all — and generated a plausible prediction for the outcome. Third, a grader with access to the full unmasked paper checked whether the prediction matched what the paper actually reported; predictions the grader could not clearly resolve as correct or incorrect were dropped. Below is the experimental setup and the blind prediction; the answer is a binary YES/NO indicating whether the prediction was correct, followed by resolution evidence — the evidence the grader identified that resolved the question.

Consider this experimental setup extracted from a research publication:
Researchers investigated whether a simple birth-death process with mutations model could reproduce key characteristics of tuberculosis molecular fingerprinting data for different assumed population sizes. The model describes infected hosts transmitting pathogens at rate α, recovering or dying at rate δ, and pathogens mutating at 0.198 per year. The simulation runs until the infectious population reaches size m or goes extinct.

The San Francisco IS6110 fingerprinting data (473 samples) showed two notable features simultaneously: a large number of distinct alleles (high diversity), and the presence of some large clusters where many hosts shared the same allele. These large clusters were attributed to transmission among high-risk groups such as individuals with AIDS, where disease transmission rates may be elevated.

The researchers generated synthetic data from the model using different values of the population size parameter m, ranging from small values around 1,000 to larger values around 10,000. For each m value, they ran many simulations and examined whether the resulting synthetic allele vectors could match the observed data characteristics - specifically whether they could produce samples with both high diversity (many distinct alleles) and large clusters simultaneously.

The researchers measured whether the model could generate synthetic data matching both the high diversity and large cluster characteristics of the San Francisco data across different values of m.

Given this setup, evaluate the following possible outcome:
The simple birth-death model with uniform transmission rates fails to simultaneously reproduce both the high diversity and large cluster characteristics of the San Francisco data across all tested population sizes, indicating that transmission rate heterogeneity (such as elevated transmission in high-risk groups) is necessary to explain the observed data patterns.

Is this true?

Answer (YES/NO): NO